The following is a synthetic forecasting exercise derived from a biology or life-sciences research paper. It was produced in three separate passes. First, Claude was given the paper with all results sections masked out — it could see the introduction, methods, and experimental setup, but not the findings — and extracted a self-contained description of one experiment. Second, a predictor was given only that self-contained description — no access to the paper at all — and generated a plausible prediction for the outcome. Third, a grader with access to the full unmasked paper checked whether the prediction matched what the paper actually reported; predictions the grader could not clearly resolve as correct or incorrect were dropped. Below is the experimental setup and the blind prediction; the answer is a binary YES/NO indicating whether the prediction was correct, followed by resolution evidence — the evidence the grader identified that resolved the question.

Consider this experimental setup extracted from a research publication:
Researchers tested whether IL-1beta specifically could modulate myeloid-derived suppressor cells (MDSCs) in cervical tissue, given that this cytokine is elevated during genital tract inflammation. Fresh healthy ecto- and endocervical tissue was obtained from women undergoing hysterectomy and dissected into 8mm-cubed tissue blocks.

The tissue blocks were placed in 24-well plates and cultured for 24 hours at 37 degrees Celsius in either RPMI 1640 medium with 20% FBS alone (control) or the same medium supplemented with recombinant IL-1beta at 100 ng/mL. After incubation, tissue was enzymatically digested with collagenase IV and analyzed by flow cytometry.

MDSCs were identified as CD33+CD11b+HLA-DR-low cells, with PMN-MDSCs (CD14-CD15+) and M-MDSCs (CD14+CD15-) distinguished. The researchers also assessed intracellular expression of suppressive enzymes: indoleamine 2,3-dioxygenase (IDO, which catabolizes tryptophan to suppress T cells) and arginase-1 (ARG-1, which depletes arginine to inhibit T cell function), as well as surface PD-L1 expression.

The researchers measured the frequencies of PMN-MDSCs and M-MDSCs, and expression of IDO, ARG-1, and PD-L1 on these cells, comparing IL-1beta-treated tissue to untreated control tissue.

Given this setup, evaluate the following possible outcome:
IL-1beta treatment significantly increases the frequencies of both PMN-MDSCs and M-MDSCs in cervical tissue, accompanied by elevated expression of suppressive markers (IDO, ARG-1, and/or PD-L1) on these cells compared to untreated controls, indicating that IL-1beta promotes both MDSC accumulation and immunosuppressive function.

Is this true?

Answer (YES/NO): NO